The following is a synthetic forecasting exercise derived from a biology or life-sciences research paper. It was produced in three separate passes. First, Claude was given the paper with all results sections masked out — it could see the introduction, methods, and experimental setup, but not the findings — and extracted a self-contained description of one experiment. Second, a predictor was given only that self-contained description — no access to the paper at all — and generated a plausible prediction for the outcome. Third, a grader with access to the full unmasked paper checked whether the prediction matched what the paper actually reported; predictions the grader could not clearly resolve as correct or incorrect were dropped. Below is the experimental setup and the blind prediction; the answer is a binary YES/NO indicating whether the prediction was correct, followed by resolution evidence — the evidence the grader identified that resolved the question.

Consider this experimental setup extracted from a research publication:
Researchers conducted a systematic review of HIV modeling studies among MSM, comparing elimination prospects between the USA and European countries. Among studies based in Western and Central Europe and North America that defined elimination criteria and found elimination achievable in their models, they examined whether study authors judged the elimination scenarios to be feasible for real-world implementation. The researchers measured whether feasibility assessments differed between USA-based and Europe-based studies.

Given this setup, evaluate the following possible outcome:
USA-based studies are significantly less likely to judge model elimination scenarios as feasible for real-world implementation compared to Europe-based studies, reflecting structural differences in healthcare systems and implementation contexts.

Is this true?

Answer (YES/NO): YES